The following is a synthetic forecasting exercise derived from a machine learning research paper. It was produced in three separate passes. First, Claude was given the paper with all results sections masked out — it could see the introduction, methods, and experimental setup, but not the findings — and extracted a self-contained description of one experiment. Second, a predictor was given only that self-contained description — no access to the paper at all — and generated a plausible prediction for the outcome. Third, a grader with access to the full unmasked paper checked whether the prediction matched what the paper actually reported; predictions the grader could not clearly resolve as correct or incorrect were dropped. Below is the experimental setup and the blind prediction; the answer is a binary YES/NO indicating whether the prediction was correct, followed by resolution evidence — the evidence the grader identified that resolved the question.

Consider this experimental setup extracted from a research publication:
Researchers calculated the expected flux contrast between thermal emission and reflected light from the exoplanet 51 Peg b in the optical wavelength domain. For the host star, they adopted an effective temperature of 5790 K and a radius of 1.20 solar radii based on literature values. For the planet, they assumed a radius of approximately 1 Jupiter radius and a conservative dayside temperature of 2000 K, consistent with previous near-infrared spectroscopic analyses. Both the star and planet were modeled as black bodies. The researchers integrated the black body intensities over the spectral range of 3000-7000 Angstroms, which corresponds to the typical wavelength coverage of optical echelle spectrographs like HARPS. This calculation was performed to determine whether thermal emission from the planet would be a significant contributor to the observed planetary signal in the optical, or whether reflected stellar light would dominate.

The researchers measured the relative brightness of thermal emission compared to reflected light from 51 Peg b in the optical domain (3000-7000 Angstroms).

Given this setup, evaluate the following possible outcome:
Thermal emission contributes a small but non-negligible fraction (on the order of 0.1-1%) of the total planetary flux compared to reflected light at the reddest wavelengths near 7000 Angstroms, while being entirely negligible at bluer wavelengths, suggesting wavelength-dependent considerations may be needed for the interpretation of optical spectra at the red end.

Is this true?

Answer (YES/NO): NO